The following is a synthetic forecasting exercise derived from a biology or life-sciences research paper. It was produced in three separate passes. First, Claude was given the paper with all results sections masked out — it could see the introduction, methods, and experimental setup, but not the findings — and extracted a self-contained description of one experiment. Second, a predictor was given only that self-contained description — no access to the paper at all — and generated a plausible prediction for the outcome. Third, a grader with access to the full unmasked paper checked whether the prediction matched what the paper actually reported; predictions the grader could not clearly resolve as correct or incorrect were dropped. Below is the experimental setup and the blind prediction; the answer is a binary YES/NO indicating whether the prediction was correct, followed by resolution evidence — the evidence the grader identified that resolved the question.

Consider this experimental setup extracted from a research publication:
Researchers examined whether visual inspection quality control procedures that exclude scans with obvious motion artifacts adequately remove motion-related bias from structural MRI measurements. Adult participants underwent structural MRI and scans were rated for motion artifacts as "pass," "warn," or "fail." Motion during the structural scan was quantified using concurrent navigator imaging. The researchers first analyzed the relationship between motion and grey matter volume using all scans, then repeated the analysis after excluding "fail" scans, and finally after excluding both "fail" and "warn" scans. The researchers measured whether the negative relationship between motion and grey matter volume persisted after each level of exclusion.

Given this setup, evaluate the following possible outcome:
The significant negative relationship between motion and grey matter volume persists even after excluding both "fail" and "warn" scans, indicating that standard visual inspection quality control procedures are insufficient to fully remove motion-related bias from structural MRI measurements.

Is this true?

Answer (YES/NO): NO